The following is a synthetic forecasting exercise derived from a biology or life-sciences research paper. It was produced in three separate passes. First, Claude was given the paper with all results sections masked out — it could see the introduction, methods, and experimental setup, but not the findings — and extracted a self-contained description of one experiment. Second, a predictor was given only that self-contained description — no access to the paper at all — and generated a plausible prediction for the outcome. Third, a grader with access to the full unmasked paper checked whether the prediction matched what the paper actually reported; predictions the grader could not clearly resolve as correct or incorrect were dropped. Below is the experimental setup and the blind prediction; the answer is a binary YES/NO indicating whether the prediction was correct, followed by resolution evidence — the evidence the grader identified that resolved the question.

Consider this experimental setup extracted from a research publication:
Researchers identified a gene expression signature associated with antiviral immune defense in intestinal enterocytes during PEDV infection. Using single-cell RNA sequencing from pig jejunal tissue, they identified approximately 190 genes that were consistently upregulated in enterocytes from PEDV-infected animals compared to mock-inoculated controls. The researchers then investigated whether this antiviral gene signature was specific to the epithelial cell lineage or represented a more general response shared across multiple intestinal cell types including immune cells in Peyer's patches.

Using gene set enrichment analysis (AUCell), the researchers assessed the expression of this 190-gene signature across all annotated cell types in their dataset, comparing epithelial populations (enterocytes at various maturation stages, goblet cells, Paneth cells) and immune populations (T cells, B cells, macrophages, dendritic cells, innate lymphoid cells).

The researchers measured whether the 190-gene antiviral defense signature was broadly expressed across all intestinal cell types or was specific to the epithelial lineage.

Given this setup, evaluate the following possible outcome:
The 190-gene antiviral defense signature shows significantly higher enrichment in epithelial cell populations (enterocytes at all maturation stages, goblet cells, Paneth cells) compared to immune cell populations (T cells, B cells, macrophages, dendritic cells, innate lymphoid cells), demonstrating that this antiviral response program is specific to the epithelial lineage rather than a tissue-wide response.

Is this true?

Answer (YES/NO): YES